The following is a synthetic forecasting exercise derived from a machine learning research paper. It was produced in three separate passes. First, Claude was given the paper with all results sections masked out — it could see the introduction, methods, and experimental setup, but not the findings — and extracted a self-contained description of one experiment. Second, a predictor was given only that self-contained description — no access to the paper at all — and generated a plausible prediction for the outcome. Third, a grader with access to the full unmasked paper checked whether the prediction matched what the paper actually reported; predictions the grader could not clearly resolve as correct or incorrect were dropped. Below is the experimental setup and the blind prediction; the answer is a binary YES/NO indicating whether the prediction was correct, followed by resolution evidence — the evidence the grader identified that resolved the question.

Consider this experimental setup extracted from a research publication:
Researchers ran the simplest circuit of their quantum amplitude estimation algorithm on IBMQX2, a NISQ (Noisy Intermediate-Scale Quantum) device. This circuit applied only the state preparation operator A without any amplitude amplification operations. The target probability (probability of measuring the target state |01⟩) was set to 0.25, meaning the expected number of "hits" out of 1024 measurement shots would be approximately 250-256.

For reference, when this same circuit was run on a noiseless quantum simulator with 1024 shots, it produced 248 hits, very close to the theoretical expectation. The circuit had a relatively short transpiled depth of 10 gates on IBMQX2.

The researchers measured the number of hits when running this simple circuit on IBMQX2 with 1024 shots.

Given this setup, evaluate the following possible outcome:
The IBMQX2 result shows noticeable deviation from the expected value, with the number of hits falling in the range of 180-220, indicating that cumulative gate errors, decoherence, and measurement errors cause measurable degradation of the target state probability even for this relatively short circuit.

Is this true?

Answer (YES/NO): NO